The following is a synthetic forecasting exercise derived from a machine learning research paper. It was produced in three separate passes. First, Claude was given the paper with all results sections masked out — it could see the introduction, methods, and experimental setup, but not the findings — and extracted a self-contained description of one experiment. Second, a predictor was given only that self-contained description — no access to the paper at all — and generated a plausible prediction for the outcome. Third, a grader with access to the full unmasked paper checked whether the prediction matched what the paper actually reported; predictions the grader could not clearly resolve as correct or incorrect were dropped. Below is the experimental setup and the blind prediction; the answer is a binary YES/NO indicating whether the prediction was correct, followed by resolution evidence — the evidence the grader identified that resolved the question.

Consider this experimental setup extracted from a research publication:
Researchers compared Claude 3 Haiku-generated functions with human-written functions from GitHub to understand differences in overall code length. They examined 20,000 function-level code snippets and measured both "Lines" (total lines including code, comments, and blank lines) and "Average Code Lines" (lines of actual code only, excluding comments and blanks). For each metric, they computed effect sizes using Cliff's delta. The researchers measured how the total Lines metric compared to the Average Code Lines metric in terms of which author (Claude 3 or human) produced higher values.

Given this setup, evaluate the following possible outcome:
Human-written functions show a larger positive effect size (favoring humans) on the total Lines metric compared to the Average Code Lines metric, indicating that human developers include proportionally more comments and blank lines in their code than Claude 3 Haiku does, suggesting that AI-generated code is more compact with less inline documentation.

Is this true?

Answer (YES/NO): NO